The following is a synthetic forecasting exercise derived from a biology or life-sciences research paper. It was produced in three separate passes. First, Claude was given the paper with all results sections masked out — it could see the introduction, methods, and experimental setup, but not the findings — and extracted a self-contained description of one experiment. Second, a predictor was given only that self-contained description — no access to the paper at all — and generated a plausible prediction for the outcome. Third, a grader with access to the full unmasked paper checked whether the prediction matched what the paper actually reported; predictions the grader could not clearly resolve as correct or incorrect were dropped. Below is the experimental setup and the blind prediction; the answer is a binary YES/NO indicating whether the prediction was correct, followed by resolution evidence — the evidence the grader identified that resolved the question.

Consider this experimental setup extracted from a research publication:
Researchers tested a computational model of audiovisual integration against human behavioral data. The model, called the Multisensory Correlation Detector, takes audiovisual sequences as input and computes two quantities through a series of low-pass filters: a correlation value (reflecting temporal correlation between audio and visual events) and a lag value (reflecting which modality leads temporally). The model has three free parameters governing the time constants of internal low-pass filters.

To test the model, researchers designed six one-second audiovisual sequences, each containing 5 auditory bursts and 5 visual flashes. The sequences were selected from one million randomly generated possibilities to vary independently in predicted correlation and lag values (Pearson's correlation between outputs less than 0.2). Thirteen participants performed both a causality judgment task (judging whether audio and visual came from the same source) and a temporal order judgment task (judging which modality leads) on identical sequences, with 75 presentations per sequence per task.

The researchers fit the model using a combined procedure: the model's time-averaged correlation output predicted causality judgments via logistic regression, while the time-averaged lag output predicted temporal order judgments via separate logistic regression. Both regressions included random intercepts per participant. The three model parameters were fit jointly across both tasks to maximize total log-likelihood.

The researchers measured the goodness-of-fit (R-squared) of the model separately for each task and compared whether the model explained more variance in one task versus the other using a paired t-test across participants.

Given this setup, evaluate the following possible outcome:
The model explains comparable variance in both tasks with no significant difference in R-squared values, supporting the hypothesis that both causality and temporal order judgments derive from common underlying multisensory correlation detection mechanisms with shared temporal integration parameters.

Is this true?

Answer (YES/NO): NO